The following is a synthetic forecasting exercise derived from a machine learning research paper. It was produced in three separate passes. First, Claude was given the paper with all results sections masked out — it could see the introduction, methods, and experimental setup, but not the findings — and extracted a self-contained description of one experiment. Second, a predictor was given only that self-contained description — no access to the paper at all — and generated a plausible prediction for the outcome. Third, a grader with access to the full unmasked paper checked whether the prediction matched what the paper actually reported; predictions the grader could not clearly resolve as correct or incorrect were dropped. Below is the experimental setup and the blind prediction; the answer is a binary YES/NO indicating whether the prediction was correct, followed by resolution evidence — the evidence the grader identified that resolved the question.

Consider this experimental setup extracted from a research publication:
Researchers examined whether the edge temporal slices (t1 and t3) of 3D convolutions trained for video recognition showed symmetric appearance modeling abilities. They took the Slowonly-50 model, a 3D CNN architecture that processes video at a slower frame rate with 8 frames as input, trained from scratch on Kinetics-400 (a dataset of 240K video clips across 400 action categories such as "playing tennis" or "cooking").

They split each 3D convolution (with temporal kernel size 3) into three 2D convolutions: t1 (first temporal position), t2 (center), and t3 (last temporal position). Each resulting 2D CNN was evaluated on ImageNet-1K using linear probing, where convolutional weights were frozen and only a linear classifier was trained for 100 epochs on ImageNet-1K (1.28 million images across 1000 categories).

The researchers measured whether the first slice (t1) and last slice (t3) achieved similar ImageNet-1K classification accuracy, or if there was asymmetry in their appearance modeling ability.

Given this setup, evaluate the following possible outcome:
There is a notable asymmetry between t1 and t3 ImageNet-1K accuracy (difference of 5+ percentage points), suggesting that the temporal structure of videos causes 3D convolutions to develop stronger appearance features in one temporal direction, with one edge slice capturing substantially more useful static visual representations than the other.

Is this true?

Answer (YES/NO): NO